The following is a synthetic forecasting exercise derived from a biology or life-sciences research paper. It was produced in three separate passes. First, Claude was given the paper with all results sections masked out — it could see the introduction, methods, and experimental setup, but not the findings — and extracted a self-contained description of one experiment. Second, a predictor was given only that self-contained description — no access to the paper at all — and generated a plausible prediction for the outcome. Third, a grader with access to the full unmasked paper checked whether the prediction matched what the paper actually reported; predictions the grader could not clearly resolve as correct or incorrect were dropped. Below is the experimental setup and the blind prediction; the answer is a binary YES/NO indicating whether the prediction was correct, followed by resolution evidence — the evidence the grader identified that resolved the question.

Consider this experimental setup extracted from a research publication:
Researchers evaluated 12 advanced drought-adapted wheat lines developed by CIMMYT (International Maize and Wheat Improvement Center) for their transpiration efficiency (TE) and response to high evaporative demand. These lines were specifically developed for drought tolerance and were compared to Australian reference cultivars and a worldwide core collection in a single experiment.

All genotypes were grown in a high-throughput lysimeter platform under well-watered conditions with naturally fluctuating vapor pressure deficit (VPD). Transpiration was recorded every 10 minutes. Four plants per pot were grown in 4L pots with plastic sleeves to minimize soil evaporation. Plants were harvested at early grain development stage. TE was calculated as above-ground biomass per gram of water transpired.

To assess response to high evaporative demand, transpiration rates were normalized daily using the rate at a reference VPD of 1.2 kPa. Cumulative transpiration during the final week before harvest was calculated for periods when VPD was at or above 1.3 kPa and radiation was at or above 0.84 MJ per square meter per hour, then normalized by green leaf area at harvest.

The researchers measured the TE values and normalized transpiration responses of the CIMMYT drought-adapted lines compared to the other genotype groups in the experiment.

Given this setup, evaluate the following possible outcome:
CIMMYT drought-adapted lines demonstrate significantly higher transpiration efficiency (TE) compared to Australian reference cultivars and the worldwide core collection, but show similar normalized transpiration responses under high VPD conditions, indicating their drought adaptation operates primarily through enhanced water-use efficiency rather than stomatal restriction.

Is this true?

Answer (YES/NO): NO